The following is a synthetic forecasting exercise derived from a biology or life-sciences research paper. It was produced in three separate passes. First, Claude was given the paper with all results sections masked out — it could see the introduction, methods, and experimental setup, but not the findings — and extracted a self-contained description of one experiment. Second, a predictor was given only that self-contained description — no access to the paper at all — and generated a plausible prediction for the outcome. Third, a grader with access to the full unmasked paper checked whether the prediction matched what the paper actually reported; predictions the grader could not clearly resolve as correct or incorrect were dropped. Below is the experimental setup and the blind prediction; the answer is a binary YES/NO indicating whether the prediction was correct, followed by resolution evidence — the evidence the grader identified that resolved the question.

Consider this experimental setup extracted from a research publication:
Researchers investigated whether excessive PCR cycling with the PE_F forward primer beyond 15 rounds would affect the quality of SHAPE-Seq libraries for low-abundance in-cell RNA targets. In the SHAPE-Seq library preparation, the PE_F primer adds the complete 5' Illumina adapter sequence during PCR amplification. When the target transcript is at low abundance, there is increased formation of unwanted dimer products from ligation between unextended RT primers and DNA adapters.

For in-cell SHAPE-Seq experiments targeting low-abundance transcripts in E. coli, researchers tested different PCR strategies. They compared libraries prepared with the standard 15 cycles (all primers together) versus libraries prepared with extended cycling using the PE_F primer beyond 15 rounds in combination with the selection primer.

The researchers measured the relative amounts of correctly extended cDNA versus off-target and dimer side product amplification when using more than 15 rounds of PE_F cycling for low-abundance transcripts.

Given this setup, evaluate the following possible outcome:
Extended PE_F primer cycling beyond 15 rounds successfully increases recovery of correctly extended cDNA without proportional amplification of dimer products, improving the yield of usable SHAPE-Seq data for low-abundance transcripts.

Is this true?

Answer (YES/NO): NO